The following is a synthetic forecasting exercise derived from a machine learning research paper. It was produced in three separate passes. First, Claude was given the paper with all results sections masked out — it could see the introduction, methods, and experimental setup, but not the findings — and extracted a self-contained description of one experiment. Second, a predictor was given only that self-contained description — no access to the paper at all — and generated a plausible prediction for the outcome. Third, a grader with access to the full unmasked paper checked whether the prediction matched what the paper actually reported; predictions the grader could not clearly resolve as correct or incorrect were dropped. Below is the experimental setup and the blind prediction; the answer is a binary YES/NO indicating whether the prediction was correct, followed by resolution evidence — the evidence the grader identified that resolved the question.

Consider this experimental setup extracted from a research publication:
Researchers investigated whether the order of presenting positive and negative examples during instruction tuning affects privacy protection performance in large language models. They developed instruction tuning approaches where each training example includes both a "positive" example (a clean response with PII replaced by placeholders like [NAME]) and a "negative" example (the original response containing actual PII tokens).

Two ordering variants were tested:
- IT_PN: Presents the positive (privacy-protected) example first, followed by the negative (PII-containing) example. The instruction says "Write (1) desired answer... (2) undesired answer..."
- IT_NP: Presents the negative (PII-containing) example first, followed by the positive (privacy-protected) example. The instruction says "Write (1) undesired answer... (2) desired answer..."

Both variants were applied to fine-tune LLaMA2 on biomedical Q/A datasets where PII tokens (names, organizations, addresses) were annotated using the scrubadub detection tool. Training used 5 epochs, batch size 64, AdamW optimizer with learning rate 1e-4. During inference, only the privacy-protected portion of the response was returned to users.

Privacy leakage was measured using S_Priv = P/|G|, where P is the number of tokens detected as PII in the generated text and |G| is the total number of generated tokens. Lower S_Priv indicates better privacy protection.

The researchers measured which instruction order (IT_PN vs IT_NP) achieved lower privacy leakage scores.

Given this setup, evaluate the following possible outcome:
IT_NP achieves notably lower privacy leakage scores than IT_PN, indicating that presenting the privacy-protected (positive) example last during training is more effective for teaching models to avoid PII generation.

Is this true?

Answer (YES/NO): YES